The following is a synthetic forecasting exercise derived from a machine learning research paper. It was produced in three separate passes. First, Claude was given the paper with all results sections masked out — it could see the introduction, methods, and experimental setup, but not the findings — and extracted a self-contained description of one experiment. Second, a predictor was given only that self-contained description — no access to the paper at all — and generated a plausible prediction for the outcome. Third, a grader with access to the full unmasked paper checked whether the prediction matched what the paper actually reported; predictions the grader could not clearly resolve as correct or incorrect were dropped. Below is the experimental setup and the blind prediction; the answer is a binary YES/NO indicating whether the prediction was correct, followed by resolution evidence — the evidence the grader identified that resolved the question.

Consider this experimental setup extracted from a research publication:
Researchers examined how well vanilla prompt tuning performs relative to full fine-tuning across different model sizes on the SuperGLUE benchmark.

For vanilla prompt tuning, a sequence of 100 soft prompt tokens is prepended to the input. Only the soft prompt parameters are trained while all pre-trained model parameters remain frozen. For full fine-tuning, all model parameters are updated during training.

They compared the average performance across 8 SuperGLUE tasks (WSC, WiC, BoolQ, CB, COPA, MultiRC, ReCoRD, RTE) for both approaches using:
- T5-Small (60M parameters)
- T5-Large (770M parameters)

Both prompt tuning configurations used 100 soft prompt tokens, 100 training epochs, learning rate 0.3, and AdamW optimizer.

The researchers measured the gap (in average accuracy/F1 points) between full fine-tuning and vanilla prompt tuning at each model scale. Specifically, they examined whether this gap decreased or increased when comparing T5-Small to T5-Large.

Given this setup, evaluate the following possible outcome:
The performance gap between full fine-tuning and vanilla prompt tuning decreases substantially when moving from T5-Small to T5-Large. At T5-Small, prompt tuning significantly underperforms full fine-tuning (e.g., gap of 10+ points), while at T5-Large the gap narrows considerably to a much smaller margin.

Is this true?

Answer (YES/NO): NO